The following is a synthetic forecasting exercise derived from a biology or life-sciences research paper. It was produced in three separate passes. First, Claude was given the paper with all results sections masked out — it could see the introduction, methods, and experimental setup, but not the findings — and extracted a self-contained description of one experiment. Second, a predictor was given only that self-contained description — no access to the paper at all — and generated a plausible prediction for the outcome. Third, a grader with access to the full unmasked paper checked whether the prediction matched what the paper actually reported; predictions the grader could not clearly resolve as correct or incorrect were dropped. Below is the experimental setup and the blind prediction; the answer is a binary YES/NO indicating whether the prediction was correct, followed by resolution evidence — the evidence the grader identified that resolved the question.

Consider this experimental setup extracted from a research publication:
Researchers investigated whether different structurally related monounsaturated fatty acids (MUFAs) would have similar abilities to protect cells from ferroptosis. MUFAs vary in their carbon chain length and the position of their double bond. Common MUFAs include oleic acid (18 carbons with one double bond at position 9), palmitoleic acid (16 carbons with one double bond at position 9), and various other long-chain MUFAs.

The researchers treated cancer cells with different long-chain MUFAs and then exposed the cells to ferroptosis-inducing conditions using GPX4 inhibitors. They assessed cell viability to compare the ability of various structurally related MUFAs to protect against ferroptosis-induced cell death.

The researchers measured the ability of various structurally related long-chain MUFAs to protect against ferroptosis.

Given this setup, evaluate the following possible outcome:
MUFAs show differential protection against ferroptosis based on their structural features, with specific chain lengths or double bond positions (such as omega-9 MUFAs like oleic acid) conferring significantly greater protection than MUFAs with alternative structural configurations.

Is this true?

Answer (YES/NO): YES